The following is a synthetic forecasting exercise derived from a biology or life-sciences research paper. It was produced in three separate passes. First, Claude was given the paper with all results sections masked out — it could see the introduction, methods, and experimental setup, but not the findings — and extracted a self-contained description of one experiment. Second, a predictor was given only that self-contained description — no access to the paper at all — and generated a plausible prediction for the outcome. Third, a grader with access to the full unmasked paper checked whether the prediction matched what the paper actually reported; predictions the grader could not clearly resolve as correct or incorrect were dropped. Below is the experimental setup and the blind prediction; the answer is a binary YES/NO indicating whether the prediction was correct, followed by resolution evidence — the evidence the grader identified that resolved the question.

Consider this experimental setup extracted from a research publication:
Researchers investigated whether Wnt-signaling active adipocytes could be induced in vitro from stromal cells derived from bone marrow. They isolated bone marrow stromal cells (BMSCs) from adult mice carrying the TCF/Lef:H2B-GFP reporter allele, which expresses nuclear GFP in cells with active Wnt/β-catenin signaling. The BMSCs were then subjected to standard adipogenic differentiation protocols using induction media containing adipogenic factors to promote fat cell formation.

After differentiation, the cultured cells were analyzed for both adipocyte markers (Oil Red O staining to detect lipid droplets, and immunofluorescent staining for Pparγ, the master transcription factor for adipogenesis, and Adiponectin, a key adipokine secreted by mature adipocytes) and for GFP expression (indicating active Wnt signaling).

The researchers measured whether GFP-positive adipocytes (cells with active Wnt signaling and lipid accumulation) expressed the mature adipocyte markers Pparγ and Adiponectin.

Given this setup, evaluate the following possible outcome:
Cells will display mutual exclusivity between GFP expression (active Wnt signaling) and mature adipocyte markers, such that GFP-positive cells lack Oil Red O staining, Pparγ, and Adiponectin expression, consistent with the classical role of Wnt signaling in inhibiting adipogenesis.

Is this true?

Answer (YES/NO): NO